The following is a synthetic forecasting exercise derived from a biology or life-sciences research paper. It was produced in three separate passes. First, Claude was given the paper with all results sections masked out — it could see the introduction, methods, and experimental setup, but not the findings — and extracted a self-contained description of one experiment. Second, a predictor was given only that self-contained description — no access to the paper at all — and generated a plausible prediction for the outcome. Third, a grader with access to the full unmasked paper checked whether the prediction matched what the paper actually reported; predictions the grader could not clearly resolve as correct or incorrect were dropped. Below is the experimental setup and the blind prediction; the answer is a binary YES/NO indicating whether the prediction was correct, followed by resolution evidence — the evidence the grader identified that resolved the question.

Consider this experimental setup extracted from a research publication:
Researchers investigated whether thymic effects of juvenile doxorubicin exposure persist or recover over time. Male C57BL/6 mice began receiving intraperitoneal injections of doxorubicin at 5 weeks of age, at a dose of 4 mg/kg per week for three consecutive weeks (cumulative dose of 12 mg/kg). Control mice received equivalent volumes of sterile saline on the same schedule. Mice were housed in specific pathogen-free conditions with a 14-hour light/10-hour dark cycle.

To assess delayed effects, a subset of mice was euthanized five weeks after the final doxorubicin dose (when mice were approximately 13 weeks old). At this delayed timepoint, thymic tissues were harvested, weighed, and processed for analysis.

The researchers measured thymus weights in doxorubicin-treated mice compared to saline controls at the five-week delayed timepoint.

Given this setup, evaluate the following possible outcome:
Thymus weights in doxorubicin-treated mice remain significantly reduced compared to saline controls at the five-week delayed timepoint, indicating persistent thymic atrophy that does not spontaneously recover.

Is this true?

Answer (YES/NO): NO